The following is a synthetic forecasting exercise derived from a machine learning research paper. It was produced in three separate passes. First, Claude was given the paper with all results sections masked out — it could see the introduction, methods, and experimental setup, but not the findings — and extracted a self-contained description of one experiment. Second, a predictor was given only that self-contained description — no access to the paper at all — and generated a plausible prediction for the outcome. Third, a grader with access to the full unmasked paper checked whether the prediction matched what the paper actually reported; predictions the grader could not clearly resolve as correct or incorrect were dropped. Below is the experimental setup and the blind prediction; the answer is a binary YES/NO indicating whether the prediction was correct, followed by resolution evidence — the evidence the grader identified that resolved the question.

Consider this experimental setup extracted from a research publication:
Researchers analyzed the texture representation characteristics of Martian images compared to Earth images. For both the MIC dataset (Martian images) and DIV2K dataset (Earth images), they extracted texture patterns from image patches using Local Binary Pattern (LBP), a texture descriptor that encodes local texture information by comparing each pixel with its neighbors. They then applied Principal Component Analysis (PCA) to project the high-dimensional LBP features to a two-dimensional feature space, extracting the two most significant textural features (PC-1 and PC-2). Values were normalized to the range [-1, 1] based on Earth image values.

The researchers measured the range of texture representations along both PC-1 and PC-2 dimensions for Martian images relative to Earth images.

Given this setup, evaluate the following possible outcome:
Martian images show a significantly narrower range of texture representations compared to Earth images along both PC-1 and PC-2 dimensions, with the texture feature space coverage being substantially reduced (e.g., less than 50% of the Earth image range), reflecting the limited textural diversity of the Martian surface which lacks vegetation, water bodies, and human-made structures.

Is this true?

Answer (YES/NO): YES